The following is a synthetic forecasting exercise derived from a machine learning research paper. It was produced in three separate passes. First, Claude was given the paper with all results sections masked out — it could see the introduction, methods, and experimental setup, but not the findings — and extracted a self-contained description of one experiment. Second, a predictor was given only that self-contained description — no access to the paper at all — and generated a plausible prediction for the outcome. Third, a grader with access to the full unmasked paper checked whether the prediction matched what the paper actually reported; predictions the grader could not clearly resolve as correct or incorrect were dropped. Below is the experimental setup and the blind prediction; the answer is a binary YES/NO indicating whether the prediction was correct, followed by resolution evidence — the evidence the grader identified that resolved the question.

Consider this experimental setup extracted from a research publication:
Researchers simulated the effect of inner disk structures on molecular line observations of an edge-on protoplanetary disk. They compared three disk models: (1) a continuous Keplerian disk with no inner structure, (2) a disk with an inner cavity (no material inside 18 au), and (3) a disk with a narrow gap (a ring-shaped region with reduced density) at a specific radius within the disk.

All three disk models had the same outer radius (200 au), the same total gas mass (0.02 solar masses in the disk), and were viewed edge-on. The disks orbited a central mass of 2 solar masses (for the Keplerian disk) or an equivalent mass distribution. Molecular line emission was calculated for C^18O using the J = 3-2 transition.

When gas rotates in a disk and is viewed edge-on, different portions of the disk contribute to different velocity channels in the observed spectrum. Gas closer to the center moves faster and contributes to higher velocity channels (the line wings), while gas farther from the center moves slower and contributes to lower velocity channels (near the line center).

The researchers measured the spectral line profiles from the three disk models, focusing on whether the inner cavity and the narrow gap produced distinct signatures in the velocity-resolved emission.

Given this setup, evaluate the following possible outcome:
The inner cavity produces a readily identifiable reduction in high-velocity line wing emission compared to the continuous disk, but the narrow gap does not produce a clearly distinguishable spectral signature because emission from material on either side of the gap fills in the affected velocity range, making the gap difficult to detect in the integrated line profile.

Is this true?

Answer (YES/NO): NO